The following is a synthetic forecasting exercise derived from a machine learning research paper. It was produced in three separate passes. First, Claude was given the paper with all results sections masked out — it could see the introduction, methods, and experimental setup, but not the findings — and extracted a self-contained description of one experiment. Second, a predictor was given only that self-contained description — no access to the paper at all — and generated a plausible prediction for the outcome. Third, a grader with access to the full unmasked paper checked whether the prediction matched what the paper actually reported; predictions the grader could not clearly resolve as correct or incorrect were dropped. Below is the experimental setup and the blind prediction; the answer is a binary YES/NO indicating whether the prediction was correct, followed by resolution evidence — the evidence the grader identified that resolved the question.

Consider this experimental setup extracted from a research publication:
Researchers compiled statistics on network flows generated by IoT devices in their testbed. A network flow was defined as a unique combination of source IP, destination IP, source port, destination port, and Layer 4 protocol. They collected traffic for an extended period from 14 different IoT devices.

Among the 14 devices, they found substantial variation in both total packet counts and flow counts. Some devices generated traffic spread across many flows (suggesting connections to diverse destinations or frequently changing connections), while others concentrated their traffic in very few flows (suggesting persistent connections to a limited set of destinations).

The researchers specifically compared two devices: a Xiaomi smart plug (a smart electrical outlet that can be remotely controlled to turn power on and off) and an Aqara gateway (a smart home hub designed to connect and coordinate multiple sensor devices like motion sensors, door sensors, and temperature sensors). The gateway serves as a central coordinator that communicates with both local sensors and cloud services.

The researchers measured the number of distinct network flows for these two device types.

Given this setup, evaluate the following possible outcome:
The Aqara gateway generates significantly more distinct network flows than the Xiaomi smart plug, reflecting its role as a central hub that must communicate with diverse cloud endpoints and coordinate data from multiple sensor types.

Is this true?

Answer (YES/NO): NO